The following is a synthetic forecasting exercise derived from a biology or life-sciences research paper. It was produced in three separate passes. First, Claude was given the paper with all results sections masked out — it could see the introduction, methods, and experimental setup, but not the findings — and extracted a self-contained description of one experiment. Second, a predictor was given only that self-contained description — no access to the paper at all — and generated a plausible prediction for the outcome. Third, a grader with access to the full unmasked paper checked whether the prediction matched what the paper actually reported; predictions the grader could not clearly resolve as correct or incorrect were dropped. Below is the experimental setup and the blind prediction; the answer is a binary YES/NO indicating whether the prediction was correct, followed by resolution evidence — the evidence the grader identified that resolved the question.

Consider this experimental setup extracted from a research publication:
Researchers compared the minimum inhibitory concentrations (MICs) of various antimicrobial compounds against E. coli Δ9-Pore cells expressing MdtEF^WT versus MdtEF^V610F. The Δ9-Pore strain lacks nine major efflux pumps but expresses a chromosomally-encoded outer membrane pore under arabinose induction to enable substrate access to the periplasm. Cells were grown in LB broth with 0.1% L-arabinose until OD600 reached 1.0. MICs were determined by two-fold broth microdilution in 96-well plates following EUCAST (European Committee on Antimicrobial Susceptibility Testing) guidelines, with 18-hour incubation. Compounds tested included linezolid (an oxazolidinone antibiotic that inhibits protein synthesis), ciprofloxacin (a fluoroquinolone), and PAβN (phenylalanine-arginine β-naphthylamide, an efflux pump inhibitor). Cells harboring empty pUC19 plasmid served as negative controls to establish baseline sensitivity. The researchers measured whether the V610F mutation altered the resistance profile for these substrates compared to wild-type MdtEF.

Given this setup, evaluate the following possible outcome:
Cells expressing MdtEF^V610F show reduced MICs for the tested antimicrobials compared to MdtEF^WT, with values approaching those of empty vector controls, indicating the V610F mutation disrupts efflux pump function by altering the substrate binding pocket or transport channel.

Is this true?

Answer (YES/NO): NO